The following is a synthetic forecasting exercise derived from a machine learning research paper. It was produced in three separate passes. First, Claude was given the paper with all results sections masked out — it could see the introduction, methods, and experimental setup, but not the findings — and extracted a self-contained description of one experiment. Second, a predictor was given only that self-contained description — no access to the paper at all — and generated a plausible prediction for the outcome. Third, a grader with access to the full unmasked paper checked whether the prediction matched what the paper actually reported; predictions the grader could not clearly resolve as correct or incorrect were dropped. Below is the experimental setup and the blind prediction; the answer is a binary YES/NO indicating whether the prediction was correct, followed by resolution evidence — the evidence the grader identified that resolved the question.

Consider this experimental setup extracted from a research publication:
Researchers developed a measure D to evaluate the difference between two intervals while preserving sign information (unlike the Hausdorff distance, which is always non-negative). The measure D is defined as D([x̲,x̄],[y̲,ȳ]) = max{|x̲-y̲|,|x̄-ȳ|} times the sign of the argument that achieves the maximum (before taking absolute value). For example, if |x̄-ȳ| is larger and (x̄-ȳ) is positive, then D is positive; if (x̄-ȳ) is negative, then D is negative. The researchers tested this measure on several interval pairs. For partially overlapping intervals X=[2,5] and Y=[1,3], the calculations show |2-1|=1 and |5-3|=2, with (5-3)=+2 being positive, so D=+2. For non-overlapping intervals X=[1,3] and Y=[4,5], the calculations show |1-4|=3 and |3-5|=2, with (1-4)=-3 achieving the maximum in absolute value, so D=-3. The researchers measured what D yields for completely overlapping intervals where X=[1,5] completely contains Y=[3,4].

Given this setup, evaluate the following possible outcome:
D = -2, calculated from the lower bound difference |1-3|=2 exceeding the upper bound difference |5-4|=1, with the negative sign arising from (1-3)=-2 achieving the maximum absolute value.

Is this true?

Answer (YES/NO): YES